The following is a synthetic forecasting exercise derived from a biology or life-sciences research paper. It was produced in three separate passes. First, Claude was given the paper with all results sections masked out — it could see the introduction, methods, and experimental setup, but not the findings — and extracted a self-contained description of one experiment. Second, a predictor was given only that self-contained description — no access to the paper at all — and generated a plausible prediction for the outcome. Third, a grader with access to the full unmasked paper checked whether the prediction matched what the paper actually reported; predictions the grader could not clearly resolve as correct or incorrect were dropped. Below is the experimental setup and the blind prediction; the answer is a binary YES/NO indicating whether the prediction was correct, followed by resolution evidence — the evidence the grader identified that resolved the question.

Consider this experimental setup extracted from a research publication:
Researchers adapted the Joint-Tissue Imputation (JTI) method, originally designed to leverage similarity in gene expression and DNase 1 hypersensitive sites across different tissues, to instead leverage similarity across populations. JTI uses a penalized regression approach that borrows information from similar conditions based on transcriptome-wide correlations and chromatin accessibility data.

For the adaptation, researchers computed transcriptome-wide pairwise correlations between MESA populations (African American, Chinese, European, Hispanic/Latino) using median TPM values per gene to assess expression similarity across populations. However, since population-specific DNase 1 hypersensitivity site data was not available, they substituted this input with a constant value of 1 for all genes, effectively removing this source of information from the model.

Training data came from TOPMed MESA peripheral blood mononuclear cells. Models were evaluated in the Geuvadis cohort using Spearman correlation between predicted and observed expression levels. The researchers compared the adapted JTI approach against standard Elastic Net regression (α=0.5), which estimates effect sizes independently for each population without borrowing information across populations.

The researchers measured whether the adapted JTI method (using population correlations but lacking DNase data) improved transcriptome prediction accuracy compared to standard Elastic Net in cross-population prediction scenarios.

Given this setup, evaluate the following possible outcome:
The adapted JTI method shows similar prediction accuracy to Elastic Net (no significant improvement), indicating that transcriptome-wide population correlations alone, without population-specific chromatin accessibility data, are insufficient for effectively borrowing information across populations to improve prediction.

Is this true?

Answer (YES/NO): YES